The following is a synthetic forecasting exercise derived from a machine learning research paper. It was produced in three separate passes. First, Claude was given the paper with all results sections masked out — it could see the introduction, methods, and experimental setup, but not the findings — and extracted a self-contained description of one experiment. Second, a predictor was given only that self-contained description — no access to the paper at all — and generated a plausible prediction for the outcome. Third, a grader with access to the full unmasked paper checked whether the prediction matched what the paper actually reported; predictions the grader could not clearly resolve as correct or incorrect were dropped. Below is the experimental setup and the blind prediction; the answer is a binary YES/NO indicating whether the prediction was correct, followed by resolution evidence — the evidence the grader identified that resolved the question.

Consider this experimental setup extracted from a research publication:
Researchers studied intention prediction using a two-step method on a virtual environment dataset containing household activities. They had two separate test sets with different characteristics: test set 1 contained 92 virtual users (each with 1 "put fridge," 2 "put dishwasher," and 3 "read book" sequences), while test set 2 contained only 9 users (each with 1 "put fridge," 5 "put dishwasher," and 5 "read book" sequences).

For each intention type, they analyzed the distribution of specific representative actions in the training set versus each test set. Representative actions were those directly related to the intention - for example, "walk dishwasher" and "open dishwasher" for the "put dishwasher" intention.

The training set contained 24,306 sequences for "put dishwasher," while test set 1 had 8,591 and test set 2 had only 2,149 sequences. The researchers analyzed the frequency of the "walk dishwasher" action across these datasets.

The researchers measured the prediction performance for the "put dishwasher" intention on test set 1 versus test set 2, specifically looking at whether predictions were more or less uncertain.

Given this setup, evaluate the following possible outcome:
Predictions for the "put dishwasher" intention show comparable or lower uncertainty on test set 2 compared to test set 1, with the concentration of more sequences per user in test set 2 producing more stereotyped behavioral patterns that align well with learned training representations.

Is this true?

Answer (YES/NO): NO